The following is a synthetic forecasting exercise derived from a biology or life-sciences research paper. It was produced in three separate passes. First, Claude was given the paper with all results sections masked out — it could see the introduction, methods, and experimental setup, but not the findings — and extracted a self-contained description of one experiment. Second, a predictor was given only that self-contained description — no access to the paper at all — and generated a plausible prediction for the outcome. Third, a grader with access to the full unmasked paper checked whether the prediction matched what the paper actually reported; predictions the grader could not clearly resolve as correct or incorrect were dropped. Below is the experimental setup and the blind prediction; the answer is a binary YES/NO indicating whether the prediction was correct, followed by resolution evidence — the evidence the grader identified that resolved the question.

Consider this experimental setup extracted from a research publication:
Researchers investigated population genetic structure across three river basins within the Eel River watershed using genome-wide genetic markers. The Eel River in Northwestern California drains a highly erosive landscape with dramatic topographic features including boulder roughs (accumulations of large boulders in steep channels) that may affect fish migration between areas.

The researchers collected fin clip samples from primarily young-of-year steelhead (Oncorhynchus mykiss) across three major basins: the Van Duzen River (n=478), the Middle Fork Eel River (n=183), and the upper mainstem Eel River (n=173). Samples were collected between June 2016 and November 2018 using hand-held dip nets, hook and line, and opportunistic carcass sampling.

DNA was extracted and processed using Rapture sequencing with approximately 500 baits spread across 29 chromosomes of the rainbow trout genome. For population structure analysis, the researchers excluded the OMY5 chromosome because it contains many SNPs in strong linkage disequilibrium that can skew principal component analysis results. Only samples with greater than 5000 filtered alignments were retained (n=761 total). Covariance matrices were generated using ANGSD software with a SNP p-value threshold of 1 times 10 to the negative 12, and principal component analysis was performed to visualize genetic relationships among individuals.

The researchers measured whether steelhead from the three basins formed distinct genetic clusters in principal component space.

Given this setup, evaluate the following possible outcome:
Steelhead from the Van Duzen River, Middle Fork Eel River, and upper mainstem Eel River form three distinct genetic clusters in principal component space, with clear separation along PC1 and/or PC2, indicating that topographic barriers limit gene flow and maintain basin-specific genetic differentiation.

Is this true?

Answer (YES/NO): NO